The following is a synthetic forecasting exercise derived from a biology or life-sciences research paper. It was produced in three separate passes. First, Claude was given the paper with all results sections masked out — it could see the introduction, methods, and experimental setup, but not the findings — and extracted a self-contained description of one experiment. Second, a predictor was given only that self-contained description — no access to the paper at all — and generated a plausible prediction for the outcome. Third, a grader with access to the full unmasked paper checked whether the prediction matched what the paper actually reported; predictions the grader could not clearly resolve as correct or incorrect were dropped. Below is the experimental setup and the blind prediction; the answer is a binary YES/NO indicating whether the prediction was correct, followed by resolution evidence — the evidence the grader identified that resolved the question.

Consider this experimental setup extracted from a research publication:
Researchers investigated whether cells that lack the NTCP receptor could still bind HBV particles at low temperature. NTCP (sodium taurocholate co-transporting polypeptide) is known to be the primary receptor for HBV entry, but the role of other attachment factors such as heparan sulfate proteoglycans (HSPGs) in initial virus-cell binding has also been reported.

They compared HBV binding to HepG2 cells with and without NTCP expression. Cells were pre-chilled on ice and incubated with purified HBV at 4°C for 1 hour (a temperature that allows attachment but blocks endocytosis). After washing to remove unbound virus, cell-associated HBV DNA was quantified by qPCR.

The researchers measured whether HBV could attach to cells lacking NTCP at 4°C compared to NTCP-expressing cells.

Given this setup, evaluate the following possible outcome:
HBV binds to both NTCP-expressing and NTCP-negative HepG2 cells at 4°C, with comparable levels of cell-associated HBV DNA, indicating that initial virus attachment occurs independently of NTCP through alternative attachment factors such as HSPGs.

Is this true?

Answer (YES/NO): YES